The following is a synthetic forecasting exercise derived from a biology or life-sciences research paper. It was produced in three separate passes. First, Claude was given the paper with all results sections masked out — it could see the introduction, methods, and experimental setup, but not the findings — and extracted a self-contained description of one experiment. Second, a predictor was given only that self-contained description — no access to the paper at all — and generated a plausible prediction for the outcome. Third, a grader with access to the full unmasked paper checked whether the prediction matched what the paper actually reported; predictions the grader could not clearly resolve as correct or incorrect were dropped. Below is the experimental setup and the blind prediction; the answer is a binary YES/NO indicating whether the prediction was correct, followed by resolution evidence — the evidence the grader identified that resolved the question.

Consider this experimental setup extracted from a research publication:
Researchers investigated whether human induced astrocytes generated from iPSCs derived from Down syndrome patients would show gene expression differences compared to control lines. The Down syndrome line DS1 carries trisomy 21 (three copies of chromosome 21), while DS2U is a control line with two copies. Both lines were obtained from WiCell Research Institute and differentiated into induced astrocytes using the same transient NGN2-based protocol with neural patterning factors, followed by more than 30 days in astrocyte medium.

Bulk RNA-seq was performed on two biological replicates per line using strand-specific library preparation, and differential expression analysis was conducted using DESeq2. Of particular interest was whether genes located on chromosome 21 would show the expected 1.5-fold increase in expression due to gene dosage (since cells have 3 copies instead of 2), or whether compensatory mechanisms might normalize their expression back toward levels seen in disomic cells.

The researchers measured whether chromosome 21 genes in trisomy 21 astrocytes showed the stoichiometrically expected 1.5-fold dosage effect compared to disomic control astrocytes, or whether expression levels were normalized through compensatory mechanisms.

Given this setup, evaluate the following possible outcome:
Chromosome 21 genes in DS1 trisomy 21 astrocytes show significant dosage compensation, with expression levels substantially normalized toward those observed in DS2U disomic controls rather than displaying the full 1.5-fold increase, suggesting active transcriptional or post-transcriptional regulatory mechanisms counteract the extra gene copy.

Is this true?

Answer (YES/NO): NO